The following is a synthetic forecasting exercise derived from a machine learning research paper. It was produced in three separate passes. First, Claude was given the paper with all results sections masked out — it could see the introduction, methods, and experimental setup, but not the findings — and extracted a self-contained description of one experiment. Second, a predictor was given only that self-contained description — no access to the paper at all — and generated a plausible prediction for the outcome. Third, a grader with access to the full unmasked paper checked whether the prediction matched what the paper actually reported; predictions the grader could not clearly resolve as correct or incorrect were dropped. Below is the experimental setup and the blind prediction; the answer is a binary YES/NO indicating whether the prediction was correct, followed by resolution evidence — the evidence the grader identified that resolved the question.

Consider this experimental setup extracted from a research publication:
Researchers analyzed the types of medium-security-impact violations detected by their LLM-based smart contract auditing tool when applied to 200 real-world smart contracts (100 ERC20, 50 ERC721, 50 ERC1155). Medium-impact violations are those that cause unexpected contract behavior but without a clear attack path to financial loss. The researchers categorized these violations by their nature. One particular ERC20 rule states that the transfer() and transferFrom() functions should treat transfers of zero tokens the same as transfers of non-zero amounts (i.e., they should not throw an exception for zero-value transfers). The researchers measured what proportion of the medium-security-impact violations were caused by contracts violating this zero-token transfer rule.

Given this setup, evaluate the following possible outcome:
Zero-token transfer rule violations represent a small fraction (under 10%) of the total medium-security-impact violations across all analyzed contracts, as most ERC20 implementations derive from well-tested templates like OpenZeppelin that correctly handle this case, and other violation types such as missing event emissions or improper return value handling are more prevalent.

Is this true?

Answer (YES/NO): NO